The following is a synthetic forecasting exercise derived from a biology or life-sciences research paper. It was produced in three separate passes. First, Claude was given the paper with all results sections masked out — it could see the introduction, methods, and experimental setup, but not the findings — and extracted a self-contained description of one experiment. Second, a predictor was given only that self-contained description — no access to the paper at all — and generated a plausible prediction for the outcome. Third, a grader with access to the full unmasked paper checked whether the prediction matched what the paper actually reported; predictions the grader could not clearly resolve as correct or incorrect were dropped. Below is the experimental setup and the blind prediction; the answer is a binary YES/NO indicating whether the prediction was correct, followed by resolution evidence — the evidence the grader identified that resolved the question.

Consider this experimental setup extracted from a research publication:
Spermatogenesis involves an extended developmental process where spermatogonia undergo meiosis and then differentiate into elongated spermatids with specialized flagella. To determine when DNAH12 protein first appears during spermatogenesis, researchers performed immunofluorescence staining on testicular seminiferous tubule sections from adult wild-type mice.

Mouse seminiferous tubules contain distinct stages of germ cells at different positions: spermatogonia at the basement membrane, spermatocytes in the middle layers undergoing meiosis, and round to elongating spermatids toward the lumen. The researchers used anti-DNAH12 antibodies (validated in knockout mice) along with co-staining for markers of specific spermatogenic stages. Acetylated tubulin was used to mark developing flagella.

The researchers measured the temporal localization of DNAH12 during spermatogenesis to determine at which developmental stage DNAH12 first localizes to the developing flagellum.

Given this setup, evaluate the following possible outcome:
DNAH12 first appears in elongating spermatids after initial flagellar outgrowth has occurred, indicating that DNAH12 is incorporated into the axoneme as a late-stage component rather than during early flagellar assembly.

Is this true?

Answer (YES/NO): NO